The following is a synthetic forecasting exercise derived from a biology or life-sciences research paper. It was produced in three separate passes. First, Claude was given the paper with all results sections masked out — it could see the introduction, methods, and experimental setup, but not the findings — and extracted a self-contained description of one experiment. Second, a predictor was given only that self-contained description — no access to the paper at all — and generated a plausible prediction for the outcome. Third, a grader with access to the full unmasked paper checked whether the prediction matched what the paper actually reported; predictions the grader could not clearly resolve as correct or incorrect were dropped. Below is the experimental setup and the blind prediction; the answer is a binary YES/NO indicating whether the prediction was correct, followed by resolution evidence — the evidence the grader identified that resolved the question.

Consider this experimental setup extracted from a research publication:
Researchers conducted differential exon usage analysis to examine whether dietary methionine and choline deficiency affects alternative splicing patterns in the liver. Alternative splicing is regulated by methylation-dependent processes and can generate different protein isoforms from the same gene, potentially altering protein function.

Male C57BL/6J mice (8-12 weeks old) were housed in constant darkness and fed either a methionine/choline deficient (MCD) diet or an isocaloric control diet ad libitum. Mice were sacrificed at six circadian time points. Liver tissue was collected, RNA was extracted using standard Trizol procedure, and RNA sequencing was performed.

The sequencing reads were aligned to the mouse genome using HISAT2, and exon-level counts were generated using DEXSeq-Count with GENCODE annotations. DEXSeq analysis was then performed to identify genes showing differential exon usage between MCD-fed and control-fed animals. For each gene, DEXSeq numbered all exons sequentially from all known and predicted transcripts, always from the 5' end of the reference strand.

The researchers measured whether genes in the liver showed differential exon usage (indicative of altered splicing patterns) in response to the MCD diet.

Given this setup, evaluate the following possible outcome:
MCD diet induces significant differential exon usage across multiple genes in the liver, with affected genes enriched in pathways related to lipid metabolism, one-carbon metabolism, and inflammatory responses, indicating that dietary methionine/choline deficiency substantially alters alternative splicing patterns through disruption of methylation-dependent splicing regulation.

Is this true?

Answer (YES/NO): NO